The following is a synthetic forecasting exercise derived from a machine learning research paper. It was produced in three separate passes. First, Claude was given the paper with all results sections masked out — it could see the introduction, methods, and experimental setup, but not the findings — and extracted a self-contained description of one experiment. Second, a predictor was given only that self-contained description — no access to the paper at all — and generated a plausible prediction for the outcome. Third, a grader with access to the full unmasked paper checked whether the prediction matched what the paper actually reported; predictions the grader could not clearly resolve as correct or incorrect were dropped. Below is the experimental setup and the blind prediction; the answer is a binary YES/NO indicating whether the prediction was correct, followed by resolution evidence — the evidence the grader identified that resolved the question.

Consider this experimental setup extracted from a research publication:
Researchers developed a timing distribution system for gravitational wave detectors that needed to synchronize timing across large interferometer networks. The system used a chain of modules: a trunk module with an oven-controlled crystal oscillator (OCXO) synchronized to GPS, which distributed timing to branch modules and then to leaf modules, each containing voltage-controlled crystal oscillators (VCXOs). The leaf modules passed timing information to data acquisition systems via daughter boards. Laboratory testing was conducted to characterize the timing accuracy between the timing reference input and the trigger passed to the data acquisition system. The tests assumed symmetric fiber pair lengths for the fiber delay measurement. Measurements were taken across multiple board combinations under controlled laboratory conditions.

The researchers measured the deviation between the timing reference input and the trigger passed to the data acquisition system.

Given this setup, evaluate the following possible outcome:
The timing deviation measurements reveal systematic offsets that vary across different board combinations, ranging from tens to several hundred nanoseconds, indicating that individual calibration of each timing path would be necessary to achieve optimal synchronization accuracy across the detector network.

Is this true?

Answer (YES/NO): NO